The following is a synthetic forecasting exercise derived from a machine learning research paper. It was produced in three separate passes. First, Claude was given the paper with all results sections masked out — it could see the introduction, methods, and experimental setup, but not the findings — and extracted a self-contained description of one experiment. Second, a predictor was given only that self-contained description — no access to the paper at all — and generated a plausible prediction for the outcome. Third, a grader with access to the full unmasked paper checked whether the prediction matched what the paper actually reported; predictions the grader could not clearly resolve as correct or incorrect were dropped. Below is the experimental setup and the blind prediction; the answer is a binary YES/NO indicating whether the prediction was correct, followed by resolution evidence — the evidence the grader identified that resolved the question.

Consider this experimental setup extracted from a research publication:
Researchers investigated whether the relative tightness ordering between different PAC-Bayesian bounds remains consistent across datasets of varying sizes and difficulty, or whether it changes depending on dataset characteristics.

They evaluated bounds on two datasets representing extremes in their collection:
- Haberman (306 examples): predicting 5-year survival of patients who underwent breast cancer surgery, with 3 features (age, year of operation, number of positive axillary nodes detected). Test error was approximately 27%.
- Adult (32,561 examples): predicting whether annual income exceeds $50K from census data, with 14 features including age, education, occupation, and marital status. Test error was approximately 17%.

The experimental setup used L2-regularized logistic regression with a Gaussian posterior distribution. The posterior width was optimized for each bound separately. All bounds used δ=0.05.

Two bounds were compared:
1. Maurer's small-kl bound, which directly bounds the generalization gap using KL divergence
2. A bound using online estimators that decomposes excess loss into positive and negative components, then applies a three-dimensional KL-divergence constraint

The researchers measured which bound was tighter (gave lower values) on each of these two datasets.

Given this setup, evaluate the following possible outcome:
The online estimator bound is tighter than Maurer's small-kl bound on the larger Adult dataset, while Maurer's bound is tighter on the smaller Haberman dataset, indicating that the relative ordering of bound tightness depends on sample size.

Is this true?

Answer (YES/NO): YES